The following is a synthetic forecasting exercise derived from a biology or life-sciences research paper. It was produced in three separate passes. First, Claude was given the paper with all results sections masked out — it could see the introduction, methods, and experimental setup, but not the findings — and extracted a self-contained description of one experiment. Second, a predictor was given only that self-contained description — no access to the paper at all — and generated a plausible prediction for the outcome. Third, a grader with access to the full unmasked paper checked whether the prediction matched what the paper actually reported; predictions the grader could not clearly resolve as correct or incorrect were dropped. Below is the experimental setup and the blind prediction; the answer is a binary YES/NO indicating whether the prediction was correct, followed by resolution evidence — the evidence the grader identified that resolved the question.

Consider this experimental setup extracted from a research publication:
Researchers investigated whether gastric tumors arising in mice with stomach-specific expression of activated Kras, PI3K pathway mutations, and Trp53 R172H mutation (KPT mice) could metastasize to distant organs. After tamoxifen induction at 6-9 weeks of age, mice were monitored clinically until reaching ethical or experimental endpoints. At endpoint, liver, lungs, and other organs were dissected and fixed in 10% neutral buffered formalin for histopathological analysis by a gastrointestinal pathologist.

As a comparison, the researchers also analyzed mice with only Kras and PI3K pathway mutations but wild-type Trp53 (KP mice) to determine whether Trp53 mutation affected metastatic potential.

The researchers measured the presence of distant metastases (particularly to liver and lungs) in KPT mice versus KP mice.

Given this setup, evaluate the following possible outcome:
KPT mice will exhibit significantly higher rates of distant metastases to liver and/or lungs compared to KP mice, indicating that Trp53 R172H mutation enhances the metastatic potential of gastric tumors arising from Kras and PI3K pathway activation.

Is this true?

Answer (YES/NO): YES